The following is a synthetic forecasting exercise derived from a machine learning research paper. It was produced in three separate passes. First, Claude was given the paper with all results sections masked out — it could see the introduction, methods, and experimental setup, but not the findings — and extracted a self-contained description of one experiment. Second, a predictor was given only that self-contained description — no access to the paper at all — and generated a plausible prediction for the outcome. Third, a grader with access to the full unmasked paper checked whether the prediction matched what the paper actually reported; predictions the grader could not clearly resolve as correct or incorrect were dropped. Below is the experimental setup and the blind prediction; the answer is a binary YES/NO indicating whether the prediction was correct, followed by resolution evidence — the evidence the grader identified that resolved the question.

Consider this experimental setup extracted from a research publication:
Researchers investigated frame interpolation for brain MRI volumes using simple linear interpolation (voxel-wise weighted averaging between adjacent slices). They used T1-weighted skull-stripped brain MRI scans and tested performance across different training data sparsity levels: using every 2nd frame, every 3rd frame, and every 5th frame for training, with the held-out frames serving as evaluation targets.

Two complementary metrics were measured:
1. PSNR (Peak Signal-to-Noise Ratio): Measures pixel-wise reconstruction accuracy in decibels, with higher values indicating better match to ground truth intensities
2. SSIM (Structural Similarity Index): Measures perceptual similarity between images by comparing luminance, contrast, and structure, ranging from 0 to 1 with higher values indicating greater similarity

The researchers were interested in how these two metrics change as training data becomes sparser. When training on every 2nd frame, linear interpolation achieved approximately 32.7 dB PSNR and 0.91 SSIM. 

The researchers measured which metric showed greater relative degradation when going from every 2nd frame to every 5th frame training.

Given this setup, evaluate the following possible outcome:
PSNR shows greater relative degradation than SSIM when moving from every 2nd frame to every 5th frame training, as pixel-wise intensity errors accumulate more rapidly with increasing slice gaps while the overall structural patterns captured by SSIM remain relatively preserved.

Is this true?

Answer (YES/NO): YES